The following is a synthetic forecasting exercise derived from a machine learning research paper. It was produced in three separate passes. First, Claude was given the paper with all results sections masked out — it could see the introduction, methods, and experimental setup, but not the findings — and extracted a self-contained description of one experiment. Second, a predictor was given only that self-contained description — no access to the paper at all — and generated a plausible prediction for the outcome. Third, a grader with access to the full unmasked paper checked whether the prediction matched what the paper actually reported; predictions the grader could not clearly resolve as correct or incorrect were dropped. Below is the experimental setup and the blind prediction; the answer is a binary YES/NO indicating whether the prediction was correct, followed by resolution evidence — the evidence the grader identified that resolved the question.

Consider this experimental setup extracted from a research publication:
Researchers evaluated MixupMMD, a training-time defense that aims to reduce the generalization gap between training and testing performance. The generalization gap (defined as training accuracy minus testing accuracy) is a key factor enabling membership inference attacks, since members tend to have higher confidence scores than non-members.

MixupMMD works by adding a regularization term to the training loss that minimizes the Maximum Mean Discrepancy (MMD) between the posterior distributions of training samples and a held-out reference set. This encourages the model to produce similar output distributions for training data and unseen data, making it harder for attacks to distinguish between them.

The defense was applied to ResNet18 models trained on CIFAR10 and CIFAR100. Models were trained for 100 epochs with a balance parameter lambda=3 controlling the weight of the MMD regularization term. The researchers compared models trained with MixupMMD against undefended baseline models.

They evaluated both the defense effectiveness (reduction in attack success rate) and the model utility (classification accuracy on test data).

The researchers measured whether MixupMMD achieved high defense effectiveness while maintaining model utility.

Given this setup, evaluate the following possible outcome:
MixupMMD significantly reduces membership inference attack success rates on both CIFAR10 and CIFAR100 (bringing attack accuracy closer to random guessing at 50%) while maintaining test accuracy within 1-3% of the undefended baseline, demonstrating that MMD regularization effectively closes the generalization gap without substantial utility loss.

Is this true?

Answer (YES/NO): NO